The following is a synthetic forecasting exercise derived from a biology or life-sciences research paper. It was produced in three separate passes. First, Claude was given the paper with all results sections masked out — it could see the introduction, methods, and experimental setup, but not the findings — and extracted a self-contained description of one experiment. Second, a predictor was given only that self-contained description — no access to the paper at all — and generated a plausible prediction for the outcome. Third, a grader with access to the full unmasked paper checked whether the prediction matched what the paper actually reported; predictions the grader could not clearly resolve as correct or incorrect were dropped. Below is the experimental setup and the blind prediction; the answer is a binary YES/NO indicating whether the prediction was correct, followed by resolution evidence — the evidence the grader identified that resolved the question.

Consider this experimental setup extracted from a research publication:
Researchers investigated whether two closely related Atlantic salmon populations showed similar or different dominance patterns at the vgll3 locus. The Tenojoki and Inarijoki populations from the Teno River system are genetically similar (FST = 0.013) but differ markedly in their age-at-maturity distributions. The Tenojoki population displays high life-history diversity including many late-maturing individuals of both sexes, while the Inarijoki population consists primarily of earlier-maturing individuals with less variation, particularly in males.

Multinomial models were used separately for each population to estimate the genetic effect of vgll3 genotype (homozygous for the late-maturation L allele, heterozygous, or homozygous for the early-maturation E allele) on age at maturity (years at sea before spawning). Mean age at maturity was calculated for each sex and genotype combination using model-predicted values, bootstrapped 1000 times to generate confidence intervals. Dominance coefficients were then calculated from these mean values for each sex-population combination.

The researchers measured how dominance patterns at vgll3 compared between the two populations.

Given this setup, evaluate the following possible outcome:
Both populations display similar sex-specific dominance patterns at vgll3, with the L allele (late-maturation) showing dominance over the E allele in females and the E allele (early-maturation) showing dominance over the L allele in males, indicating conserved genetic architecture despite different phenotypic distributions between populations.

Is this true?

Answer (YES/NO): NO